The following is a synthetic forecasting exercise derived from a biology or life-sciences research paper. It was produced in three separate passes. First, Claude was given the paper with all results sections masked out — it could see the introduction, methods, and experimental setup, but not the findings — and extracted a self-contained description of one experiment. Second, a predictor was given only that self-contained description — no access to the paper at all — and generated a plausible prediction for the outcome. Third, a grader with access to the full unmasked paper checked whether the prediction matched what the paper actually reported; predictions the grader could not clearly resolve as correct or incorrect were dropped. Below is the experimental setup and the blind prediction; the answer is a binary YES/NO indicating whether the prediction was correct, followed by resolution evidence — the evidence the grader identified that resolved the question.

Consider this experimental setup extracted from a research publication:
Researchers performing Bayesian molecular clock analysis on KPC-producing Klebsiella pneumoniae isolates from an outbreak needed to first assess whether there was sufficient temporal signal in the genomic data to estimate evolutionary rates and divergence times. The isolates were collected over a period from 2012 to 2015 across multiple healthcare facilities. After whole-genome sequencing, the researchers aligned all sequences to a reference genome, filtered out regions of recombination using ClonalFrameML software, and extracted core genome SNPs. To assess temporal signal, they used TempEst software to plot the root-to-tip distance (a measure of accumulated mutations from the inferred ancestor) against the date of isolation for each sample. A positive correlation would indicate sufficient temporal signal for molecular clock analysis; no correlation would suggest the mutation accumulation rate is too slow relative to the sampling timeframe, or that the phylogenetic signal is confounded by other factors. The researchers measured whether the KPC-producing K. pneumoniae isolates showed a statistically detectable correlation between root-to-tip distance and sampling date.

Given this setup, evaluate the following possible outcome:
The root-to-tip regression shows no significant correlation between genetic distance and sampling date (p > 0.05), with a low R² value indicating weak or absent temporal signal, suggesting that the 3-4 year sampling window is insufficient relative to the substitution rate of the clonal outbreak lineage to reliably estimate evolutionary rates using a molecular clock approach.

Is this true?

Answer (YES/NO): NO